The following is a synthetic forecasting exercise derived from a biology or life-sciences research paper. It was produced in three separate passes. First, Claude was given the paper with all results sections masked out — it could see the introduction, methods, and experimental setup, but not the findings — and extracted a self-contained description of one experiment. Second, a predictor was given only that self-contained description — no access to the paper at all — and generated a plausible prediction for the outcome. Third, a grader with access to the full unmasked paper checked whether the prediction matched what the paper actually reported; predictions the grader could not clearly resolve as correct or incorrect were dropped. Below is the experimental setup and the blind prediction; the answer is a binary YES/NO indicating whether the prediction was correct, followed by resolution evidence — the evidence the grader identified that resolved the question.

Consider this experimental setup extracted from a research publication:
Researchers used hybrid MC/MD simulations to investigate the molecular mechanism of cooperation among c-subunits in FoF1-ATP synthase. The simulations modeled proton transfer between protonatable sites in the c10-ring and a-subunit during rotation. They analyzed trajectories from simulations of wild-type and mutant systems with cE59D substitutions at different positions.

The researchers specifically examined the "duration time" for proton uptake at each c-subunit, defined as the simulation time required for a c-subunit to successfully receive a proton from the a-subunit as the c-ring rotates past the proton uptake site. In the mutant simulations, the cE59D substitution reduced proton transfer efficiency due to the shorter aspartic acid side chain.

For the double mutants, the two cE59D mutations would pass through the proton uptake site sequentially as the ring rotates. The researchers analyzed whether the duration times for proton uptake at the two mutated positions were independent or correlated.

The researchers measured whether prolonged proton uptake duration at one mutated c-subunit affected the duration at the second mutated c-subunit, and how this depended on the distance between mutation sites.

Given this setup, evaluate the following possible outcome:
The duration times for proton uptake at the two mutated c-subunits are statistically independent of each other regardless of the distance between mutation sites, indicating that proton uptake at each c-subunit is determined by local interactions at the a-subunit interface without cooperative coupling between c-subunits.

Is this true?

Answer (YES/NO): NO